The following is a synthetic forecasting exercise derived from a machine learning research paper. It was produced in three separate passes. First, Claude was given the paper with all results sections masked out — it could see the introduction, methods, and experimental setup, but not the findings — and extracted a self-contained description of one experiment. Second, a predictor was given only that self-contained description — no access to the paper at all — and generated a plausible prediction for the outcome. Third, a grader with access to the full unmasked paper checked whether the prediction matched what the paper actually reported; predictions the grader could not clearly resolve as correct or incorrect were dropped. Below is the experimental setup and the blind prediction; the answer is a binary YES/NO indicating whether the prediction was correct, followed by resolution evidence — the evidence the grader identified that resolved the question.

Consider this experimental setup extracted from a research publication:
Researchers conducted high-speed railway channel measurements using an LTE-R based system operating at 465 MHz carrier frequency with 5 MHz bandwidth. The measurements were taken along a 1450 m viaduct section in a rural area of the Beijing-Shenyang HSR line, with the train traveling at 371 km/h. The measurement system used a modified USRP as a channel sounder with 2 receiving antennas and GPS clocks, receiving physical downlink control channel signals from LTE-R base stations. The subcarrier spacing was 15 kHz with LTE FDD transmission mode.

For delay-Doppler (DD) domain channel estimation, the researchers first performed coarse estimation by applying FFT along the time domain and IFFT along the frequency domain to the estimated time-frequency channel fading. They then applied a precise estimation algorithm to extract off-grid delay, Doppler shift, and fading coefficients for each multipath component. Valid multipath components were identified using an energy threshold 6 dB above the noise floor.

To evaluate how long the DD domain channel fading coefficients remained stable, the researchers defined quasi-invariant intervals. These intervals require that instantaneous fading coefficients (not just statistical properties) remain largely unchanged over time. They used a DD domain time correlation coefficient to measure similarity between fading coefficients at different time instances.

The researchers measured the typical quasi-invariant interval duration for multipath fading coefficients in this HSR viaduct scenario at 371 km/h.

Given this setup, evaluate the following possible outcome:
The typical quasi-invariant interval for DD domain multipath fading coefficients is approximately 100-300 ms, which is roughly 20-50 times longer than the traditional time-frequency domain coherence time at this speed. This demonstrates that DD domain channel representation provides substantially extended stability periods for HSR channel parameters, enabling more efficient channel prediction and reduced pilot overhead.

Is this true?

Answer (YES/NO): NO